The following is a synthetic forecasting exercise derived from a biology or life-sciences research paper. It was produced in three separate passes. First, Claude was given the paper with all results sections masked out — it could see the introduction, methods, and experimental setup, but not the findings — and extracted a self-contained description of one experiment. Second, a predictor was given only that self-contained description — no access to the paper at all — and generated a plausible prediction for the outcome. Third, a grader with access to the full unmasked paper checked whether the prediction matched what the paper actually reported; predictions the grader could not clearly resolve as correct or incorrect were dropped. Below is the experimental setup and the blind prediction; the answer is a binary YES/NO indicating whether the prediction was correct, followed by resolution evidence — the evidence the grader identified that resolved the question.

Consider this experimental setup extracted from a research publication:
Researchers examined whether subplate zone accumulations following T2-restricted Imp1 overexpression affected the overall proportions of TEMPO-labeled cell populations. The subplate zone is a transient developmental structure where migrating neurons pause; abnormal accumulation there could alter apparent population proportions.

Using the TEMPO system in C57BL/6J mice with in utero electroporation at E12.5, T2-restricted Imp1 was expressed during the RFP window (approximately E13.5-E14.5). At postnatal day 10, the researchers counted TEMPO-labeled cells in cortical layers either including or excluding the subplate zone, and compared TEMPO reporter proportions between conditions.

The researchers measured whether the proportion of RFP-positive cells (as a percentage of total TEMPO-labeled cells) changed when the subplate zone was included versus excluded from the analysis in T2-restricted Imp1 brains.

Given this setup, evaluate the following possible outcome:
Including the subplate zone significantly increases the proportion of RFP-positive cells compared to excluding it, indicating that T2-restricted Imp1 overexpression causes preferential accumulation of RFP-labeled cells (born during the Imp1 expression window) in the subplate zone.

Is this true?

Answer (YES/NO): YES